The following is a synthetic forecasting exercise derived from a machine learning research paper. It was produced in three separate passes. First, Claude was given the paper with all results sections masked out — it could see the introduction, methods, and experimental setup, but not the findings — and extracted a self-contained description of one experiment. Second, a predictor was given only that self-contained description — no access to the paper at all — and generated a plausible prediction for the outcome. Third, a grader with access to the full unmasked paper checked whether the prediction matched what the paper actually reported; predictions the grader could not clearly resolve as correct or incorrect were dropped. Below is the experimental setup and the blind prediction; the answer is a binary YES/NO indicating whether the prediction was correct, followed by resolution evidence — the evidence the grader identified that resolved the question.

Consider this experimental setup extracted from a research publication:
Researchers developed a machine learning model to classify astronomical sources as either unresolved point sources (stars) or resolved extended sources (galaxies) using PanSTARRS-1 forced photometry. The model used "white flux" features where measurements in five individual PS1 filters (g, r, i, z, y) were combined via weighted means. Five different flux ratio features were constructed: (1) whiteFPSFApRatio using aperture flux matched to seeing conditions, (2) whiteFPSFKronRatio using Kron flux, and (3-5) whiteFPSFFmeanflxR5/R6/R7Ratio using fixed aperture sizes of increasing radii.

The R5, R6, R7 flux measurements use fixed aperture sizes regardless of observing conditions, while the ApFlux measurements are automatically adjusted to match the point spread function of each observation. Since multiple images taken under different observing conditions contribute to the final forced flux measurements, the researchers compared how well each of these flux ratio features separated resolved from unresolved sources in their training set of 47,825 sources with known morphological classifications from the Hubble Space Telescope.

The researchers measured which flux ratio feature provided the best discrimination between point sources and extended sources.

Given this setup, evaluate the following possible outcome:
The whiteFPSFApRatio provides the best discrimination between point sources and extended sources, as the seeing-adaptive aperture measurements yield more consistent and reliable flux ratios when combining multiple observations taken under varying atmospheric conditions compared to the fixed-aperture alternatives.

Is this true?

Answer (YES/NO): YES